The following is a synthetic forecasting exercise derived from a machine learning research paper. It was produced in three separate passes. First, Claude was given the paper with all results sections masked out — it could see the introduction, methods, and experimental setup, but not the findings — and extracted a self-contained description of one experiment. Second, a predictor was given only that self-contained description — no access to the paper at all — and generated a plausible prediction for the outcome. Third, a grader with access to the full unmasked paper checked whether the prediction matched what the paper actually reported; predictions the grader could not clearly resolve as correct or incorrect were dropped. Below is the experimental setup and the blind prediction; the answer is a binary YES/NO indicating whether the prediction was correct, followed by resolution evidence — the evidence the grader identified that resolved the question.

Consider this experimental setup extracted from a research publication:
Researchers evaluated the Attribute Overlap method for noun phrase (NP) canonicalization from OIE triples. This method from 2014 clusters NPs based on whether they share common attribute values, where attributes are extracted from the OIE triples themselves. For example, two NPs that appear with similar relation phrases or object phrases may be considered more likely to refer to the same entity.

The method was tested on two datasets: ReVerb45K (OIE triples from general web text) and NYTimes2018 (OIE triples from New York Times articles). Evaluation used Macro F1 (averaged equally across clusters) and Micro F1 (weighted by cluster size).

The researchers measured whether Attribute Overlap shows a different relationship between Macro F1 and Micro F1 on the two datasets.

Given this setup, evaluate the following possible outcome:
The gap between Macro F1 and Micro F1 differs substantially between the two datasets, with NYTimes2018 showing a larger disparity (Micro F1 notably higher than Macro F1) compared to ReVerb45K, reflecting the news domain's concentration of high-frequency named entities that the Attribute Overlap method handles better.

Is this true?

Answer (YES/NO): YES